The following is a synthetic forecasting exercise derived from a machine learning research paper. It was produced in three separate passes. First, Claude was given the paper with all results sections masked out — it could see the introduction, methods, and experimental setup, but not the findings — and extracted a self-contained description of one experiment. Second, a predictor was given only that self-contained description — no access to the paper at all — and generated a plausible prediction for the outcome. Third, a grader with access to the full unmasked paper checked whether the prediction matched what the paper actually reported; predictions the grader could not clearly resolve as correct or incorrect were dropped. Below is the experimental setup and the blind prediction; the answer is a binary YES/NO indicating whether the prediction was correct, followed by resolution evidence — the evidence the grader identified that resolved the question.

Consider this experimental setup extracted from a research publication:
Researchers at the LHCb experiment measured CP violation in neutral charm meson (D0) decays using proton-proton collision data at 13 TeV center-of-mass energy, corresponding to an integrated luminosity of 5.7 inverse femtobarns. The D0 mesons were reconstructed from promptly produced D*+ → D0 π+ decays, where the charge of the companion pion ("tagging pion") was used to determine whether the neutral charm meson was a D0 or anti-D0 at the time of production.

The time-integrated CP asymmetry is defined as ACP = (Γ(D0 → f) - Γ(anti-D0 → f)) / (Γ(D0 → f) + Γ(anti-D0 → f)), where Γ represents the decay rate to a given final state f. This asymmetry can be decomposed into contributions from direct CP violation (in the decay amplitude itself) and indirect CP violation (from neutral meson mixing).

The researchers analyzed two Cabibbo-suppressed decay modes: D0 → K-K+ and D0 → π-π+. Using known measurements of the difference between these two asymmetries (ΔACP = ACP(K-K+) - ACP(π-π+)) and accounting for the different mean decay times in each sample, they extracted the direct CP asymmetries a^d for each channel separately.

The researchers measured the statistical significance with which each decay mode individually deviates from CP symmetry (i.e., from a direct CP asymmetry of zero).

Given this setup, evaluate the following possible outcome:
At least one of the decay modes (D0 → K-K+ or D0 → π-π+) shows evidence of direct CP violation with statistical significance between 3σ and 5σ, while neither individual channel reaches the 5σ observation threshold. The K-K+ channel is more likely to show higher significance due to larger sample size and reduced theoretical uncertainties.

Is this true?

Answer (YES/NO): NO